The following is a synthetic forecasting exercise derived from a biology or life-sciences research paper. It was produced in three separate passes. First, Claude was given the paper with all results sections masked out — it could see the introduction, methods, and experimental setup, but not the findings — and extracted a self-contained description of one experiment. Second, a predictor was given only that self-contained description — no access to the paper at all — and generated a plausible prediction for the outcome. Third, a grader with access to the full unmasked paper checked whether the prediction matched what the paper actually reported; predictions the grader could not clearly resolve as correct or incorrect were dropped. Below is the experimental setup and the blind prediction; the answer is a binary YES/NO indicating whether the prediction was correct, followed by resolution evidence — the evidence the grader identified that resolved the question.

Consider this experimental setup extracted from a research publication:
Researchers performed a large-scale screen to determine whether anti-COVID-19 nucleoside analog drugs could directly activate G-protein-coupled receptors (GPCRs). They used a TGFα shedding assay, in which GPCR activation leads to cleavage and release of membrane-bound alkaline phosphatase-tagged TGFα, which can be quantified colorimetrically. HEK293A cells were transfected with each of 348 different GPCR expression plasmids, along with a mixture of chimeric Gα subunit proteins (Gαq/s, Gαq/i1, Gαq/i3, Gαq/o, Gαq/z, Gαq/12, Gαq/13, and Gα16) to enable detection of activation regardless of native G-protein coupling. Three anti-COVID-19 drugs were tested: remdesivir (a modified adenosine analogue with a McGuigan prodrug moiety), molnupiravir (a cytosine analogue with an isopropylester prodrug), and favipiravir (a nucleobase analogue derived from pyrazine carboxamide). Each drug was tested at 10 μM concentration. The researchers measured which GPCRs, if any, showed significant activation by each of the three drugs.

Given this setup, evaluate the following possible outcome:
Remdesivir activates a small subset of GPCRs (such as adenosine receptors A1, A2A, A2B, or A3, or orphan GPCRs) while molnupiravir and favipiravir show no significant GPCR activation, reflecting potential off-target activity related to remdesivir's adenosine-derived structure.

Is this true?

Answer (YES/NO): NO